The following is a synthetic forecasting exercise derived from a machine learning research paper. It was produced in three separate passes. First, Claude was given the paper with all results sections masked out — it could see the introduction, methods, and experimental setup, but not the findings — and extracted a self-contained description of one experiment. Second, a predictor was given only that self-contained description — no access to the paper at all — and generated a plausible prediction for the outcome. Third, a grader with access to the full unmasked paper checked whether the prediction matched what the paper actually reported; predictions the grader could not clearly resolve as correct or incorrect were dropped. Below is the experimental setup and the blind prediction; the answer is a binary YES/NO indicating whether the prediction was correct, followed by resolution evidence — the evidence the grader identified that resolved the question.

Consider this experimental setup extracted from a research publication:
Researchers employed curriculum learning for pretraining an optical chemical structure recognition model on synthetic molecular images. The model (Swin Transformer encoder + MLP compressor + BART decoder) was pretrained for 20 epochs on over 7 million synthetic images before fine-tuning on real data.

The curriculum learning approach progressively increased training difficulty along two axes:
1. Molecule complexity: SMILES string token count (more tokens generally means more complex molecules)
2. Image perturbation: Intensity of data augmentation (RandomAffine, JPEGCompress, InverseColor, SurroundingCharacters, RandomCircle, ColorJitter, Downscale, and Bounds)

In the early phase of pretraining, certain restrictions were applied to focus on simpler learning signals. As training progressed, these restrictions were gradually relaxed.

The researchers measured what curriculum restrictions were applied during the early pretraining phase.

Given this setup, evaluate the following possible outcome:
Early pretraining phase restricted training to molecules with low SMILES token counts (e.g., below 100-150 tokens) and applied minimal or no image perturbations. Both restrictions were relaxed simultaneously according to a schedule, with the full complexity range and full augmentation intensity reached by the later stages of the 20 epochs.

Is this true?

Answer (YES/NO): NO